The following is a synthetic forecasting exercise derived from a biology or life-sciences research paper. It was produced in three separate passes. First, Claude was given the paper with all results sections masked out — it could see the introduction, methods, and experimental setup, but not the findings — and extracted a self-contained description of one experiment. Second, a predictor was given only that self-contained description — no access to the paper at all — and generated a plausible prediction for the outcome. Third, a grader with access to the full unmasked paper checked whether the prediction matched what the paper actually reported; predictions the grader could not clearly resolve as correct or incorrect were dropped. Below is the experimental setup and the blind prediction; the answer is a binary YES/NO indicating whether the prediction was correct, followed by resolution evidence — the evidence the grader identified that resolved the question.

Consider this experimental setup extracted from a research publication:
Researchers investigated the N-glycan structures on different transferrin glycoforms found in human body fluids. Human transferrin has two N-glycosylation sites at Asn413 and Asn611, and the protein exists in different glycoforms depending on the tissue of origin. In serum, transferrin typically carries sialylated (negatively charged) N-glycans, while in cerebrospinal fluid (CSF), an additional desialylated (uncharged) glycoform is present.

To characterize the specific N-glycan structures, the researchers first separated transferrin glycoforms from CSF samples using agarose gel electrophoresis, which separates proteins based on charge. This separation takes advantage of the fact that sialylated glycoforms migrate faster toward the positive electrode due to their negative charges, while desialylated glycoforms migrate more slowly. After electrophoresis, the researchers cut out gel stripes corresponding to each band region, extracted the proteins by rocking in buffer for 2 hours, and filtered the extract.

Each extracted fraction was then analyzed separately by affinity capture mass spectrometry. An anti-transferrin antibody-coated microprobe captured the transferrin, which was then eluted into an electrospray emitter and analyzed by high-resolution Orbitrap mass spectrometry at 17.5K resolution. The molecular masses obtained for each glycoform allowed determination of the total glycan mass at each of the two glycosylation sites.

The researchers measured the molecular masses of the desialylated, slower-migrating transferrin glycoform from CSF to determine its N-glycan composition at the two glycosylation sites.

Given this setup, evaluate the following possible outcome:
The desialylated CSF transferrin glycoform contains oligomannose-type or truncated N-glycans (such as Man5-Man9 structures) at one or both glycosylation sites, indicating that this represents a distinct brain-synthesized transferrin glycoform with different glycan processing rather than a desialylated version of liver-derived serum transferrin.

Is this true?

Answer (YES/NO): YES